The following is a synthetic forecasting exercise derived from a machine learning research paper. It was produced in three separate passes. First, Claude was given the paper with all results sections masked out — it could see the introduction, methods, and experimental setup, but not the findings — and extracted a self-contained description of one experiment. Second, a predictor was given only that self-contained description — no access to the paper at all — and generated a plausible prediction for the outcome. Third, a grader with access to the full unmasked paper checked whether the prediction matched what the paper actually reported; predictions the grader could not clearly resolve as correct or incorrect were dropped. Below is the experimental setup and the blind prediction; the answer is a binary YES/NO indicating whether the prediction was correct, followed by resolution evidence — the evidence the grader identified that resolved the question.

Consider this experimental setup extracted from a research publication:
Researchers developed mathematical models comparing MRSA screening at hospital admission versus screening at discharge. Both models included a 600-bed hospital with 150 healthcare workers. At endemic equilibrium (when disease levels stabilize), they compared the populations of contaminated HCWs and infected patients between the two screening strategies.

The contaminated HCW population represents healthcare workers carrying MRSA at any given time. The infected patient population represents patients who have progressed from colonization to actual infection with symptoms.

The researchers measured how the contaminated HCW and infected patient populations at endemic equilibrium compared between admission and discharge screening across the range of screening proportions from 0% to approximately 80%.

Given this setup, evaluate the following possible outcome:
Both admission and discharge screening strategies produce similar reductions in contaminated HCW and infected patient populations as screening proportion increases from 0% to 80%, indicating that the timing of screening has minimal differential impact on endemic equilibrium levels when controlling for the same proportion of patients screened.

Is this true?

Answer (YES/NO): YES